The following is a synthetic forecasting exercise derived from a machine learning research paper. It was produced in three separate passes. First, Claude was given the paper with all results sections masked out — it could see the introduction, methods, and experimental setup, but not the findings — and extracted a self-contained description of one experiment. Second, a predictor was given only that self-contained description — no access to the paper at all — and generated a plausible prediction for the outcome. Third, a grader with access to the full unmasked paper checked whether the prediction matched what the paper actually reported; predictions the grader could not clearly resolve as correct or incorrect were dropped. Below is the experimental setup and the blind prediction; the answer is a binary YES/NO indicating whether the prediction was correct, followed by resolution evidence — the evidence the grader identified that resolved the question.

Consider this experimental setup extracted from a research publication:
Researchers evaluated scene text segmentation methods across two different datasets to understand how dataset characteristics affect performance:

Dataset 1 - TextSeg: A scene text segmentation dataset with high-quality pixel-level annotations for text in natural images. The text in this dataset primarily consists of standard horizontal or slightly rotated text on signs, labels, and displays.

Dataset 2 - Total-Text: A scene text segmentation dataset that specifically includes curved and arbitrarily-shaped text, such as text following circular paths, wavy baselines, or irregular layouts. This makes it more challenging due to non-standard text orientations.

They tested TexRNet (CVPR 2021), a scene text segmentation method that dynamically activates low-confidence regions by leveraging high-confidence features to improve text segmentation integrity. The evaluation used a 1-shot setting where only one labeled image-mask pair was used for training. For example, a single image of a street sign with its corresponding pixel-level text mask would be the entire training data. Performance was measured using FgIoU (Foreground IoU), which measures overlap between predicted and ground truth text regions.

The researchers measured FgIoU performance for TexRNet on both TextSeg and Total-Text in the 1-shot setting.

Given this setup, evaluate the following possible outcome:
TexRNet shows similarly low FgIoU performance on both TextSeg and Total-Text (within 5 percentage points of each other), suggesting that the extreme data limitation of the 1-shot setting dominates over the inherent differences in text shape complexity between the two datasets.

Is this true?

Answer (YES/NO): NO